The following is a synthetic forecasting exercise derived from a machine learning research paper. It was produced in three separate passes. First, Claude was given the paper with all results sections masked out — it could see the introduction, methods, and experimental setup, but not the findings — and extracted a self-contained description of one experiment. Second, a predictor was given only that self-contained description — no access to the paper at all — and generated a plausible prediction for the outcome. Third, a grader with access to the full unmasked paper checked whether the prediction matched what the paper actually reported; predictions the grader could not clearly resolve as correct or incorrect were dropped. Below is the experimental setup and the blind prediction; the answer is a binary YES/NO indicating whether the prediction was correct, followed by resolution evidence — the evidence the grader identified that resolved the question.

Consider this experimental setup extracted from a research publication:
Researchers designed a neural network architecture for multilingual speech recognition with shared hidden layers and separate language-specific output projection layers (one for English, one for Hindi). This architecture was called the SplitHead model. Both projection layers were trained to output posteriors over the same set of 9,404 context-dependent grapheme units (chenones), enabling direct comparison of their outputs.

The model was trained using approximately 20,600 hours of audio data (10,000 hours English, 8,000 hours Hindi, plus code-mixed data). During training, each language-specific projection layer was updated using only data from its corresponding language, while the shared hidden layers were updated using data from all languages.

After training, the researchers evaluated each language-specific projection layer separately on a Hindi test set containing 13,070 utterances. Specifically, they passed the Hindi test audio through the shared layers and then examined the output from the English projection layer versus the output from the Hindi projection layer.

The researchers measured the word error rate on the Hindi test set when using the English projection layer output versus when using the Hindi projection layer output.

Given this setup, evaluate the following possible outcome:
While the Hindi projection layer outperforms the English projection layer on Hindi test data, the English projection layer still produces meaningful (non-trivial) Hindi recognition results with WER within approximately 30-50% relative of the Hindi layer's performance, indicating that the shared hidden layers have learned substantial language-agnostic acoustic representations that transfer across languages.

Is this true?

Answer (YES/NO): YES